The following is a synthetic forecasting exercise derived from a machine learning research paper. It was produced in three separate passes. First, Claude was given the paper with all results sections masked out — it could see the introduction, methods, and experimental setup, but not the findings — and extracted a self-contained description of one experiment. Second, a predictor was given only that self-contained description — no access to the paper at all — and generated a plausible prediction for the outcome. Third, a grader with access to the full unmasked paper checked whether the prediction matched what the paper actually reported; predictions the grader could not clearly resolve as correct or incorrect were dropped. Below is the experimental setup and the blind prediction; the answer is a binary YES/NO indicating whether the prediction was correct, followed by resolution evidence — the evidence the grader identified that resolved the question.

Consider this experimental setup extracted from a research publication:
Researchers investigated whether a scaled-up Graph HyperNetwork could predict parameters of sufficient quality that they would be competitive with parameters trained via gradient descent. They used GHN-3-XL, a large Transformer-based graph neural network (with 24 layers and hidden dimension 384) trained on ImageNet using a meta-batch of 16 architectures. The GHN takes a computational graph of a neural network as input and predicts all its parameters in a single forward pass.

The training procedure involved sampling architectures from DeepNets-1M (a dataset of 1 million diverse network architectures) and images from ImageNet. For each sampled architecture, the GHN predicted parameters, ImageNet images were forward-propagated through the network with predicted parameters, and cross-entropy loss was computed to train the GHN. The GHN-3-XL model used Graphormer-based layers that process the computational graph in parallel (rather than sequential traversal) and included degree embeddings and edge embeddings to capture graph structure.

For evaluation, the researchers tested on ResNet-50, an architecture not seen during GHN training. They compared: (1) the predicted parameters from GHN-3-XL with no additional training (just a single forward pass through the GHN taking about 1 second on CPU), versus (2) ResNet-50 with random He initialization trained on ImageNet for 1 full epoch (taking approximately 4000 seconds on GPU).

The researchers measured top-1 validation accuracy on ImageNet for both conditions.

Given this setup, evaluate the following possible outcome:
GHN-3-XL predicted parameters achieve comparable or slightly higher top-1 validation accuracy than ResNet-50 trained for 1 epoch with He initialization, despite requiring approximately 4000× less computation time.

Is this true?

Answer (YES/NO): YES